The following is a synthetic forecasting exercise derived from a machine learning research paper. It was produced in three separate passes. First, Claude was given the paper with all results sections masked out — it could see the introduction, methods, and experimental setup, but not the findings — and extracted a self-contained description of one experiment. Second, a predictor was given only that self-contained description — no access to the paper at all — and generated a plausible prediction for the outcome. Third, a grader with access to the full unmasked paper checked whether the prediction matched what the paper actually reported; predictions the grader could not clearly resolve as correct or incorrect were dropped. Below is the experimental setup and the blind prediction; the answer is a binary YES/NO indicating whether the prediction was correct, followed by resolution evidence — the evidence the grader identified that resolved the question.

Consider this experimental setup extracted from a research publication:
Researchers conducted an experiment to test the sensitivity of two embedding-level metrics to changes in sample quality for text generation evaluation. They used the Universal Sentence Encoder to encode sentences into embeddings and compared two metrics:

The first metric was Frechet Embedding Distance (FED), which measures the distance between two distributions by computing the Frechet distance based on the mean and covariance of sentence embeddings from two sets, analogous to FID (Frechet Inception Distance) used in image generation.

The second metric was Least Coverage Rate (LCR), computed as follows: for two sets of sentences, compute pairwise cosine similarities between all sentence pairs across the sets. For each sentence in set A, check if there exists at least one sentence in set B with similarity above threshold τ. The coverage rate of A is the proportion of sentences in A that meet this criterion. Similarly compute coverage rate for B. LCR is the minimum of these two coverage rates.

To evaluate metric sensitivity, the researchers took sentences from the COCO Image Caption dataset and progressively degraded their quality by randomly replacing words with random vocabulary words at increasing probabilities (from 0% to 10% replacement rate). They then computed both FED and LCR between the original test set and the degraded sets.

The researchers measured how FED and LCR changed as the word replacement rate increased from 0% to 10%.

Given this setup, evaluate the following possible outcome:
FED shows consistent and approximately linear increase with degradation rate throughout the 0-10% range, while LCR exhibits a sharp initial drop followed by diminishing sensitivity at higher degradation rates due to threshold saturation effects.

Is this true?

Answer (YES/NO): NO